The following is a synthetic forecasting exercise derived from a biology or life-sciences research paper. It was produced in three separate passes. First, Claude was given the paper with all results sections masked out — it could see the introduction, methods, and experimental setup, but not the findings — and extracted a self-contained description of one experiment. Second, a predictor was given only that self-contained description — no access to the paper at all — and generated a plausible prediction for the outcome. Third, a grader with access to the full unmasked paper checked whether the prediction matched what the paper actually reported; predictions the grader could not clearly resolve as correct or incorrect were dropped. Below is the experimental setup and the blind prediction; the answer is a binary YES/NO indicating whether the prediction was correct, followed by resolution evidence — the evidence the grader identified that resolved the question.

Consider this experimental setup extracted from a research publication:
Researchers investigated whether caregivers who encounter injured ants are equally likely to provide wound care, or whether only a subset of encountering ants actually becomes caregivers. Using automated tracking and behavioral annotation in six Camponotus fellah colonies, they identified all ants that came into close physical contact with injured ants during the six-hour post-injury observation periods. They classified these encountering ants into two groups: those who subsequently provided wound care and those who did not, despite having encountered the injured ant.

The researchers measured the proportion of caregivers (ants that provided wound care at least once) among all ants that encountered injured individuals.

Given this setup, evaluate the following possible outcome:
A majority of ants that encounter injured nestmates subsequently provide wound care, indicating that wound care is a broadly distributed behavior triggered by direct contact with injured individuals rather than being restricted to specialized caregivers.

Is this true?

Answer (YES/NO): NO